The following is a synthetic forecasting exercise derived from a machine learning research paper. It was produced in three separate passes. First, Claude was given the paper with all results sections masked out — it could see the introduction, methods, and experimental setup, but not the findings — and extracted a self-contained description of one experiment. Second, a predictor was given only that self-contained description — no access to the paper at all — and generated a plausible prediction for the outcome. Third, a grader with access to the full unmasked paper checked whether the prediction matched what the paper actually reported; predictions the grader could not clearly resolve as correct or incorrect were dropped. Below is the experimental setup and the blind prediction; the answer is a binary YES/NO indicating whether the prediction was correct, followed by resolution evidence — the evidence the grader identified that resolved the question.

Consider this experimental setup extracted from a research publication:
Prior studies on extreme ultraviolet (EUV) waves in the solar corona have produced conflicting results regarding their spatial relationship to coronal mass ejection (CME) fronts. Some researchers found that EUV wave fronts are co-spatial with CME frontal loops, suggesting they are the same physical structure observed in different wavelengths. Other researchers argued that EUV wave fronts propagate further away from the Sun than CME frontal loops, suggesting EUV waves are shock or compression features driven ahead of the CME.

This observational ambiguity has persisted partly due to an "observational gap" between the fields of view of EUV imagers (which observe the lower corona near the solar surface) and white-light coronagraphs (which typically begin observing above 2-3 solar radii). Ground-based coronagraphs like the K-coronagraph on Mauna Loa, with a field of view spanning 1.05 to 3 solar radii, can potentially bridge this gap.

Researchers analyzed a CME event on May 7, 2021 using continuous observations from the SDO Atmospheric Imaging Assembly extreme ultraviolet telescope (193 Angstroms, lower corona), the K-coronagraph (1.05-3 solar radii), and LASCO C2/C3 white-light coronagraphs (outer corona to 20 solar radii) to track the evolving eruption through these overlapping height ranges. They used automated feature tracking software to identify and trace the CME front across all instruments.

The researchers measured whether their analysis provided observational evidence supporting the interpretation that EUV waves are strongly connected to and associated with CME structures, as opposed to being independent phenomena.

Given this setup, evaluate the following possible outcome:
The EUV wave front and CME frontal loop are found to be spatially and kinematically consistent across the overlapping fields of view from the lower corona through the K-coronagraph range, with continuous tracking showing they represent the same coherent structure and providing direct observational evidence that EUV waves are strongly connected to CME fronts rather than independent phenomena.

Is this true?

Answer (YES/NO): YES